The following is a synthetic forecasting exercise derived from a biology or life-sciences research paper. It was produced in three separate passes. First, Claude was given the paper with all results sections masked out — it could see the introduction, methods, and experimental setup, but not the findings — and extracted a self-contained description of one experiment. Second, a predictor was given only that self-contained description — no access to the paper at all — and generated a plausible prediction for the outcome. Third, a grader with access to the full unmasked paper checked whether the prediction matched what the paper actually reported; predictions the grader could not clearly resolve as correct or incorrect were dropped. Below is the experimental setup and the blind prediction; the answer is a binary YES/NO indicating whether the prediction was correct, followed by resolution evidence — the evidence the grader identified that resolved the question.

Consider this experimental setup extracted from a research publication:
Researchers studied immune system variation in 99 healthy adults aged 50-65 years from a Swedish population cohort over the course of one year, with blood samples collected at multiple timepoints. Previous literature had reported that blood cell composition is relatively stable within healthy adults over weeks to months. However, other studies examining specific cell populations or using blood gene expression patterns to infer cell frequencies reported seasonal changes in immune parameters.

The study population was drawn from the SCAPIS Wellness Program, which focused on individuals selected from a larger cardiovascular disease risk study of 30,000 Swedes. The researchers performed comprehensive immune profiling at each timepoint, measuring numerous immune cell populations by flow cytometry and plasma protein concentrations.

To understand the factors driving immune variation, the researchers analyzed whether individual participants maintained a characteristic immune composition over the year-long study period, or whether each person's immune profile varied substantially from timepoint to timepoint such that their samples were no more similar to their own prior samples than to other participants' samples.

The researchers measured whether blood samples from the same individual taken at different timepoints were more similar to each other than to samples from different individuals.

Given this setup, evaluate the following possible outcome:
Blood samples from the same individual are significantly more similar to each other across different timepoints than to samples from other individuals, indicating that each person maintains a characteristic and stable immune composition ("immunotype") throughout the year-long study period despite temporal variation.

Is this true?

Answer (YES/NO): YES